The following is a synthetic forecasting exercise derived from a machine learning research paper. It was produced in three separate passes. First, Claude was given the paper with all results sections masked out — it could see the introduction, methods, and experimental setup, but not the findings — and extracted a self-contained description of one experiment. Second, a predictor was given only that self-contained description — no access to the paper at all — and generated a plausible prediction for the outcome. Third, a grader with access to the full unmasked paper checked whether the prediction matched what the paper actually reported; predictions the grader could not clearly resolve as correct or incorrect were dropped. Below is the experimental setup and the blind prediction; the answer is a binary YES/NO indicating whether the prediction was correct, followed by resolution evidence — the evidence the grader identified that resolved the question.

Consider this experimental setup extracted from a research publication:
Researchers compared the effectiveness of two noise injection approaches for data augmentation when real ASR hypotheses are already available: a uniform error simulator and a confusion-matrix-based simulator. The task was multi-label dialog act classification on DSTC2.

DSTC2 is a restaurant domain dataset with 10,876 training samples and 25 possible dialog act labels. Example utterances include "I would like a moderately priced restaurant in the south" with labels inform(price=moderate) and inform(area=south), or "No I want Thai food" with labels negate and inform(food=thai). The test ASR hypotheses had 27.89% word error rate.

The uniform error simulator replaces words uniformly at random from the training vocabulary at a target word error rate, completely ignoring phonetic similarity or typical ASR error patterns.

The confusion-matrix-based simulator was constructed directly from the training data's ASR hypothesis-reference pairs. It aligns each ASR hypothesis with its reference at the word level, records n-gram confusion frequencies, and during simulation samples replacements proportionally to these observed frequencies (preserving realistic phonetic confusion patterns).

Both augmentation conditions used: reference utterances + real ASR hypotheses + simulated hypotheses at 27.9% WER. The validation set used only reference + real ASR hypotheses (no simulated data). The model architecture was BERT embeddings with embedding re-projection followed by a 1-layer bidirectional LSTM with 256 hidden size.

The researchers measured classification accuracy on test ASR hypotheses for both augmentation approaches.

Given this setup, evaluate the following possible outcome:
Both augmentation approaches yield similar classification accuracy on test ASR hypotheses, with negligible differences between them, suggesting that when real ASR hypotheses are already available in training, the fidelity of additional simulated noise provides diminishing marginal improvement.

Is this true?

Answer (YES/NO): NO